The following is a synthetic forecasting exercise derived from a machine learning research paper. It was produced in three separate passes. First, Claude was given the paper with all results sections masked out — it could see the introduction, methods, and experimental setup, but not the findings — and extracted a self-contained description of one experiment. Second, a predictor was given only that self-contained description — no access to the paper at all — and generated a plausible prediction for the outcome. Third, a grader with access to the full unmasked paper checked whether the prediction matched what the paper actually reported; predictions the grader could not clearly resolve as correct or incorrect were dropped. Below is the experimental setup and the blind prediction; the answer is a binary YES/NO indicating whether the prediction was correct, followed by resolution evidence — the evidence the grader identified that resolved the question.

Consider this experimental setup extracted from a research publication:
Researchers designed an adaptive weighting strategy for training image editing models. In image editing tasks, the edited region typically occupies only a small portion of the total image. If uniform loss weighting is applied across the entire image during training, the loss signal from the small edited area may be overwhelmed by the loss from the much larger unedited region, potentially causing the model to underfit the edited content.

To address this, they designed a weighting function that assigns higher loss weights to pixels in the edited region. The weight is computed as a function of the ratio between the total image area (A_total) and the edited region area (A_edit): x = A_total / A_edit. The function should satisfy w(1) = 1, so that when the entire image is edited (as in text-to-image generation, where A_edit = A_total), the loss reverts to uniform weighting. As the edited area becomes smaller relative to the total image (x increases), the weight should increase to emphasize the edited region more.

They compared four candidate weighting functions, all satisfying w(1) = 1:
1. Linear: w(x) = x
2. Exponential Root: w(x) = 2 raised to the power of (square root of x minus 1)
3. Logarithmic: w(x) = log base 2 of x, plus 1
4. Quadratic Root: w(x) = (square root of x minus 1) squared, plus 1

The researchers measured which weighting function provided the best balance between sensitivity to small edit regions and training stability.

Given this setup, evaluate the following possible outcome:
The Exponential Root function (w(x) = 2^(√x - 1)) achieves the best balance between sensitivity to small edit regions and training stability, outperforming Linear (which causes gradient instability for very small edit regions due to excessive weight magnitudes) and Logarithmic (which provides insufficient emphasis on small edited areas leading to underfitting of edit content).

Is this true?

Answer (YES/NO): NO